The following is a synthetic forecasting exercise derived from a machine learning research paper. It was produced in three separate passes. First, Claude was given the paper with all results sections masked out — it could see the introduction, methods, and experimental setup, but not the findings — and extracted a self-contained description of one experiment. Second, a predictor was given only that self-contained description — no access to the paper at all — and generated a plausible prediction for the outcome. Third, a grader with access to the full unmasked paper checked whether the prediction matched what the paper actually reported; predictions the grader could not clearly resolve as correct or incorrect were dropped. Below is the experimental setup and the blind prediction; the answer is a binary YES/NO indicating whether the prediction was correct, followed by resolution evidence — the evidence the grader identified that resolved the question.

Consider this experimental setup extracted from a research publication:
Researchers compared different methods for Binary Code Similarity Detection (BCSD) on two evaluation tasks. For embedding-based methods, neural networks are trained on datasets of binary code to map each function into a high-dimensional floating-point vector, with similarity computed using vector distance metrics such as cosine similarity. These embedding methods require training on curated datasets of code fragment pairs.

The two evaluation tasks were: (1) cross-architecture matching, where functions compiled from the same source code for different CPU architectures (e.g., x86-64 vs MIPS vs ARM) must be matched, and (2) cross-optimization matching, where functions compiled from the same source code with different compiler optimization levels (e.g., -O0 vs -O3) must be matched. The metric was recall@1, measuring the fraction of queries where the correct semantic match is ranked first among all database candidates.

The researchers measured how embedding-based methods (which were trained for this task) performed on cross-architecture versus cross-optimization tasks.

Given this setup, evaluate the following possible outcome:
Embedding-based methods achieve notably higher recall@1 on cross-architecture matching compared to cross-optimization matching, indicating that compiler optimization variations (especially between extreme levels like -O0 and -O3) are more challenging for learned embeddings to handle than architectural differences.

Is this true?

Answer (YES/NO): YES